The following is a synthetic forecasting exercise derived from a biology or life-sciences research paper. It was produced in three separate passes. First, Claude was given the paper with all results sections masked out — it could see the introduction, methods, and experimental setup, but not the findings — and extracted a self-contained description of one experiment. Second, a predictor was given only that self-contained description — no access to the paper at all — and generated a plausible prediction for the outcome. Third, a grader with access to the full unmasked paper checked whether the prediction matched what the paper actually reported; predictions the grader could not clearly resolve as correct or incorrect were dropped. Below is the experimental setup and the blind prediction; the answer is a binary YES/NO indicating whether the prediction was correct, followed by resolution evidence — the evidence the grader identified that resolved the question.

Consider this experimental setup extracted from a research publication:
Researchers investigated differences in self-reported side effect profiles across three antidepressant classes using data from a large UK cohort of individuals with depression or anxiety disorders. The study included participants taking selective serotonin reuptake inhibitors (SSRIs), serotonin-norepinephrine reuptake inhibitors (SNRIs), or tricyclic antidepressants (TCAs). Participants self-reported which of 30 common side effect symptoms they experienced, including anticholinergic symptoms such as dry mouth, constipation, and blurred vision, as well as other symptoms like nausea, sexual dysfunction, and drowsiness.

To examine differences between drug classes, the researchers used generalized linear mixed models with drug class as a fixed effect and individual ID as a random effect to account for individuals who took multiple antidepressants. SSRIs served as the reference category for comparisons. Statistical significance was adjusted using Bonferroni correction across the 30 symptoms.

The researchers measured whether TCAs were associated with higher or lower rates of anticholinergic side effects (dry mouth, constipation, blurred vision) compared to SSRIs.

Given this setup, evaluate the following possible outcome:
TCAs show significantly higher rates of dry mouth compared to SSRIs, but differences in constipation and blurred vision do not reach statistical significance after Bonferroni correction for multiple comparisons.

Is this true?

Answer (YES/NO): NO